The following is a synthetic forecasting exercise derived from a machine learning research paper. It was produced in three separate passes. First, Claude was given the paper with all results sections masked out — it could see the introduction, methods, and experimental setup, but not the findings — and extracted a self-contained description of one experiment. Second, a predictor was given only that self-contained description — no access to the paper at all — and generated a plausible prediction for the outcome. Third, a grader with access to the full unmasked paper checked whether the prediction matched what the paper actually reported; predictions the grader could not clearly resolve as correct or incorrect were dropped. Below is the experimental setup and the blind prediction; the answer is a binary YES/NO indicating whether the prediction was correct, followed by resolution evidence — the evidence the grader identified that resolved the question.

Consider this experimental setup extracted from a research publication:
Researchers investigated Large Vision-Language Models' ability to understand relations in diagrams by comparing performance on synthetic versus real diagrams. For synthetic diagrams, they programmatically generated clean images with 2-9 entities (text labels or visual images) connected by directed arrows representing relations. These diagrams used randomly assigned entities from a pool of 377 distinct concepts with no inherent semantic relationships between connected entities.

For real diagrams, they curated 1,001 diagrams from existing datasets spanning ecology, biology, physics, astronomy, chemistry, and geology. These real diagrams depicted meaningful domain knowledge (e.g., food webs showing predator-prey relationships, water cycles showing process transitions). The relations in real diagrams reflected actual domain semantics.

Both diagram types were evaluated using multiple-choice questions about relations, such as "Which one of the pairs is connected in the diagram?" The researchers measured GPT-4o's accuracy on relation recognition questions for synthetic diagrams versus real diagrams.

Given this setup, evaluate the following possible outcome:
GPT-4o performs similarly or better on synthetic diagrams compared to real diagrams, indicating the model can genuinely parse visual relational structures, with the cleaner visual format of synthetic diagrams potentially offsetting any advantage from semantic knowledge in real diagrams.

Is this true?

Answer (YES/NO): NO